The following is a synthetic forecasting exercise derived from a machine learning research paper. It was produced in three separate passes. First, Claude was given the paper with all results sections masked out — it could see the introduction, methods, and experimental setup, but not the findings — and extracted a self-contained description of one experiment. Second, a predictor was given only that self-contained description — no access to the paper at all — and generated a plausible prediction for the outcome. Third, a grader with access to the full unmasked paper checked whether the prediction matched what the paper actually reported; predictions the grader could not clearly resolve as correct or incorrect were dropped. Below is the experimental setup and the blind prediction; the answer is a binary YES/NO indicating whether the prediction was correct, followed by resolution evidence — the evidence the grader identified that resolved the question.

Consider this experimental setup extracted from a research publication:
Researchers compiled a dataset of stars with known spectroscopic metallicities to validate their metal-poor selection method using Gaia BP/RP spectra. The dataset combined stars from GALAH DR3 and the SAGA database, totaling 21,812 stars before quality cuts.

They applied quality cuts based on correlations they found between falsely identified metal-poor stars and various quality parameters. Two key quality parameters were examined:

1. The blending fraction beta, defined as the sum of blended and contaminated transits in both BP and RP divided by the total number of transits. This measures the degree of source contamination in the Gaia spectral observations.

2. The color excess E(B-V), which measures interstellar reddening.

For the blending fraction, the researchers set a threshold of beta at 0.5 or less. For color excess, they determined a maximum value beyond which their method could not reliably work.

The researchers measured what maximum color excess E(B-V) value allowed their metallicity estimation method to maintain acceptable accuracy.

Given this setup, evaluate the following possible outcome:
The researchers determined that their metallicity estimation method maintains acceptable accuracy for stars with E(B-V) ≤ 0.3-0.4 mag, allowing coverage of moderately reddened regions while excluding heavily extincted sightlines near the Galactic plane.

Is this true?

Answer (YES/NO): NO